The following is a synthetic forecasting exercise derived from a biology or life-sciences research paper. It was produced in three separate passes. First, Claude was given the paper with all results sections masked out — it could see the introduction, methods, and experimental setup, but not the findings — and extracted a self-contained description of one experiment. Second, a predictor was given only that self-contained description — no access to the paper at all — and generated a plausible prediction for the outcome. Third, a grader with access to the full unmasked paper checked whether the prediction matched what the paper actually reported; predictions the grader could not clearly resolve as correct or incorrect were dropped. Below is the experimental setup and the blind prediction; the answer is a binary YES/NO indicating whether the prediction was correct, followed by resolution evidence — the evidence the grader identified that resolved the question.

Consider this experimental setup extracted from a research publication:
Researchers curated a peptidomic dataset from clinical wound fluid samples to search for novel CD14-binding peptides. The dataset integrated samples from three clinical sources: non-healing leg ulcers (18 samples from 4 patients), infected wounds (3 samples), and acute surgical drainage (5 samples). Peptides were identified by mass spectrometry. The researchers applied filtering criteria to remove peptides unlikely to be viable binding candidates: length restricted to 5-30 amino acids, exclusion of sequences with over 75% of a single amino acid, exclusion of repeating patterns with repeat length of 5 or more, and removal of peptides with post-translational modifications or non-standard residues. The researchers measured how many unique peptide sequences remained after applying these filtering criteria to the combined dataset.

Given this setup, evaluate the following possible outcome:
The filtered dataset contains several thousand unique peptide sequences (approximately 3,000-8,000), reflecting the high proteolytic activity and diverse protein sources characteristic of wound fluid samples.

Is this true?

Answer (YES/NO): NO